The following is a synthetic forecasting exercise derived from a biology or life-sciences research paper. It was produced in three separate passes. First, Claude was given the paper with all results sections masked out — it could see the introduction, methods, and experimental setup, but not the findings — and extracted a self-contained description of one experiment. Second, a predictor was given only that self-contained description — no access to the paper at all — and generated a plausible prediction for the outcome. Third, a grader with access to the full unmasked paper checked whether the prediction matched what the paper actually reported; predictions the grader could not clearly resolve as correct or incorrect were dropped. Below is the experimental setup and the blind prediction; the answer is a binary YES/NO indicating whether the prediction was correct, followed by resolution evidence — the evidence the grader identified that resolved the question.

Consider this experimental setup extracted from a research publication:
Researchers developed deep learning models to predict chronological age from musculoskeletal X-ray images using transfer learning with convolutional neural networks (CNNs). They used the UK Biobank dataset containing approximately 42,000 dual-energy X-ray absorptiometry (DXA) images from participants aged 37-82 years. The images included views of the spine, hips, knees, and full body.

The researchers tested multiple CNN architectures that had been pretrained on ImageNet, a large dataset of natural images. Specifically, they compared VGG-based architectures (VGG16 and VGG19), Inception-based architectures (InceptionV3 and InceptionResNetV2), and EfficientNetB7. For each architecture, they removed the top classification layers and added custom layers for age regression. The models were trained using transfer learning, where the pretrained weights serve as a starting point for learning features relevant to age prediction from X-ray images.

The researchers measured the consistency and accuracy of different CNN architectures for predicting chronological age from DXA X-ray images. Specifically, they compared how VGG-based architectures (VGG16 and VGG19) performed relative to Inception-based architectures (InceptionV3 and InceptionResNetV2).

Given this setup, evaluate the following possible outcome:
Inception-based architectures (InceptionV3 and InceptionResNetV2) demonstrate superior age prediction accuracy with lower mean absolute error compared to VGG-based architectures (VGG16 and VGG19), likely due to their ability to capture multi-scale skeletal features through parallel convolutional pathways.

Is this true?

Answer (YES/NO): YES